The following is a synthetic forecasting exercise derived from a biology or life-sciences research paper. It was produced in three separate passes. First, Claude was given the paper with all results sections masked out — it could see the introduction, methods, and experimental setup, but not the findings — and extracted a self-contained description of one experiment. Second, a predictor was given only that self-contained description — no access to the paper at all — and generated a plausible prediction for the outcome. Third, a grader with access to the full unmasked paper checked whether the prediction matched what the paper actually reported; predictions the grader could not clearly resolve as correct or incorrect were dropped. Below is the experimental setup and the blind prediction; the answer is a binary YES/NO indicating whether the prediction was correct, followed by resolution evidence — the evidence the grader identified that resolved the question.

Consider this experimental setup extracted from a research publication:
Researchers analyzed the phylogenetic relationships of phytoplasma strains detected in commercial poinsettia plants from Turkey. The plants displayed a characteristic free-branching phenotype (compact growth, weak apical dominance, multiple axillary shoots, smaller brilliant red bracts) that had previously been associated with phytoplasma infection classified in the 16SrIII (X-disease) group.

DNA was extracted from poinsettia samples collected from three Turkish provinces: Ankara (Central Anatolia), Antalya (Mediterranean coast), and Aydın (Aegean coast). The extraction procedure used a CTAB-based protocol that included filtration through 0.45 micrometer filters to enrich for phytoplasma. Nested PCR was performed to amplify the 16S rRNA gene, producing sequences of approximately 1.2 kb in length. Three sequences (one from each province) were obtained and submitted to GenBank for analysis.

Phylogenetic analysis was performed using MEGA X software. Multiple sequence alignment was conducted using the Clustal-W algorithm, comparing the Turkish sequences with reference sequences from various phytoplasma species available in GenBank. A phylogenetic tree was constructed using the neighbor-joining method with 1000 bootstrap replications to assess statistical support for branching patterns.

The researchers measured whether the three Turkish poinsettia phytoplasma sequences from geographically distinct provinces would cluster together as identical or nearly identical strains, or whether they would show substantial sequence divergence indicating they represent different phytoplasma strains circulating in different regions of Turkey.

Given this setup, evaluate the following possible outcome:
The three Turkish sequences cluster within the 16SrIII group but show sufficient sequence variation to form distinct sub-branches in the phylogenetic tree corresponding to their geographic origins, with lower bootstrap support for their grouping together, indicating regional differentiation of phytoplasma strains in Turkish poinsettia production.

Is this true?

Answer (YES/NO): NO